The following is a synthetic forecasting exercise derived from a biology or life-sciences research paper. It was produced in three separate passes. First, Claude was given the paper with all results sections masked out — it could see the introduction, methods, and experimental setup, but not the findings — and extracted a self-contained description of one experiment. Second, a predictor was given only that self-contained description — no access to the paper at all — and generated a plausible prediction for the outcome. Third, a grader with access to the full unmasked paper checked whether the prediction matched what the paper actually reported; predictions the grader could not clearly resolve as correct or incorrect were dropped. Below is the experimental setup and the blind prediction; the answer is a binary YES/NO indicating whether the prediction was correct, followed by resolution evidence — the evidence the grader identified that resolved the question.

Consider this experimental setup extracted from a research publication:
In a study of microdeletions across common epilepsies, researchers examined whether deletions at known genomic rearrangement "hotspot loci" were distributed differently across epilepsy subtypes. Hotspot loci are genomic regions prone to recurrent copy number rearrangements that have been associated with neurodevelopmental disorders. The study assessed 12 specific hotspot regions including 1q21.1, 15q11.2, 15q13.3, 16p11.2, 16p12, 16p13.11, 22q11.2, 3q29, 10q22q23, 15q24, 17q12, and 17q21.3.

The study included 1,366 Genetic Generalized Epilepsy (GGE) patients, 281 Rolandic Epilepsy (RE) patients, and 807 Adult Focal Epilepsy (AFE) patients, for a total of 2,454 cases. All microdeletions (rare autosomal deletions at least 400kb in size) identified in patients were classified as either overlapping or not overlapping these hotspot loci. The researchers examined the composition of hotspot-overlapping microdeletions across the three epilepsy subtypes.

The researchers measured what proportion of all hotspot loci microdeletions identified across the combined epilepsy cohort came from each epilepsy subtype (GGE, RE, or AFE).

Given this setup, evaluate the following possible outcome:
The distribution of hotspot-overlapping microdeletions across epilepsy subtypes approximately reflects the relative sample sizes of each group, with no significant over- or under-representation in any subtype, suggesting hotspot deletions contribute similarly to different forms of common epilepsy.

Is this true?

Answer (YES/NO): NO